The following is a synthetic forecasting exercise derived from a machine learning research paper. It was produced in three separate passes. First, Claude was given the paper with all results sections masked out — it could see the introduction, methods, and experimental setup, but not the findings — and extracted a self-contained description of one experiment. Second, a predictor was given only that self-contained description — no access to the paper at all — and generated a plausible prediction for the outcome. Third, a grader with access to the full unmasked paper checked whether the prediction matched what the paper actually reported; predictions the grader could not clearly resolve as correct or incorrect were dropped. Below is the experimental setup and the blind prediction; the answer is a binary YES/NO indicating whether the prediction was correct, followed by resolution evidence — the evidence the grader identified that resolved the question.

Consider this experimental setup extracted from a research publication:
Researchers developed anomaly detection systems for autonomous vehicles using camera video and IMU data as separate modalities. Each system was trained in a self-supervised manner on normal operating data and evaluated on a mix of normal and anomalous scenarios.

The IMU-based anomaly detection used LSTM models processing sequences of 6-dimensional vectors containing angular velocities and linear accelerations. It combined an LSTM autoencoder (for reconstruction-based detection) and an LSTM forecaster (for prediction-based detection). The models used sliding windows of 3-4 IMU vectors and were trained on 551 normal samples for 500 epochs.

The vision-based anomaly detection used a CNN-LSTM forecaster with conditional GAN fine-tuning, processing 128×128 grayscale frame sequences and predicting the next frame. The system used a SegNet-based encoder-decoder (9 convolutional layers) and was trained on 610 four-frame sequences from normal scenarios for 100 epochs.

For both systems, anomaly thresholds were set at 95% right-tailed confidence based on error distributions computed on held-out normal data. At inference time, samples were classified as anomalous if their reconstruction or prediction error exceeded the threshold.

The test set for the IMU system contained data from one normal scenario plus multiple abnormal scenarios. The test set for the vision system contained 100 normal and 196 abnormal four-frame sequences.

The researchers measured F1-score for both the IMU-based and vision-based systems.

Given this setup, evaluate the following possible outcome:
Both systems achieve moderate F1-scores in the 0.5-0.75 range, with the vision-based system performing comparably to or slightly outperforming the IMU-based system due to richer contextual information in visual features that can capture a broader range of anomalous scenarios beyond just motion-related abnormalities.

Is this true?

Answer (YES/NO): NO